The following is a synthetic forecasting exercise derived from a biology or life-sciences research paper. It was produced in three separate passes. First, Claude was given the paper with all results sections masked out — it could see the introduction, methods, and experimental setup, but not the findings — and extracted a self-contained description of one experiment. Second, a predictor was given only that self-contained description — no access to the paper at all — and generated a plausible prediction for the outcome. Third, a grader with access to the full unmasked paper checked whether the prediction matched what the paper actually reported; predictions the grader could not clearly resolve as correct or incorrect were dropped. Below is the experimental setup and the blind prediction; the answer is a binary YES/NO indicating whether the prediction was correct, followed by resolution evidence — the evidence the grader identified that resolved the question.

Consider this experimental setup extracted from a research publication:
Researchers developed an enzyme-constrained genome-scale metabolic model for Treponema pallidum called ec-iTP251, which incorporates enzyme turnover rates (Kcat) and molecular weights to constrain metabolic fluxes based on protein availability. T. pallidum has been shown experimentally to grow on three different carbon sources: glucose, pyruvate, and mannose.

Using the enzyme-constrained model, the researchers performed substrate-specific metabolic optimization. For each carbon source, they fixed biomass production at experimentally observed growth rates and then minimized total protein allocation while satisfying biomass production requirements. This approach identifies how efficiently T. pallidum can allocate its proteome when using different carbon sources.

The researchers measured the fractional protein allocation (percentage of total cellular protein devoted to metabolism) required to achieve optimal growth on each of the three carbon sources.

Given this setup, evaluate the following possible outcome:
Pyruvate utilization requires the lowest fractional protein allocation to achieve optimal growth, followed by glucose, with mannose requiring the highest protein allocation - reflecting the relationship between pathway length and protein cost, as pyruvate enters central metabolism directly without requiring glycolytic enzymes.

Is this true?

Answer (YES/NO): NO